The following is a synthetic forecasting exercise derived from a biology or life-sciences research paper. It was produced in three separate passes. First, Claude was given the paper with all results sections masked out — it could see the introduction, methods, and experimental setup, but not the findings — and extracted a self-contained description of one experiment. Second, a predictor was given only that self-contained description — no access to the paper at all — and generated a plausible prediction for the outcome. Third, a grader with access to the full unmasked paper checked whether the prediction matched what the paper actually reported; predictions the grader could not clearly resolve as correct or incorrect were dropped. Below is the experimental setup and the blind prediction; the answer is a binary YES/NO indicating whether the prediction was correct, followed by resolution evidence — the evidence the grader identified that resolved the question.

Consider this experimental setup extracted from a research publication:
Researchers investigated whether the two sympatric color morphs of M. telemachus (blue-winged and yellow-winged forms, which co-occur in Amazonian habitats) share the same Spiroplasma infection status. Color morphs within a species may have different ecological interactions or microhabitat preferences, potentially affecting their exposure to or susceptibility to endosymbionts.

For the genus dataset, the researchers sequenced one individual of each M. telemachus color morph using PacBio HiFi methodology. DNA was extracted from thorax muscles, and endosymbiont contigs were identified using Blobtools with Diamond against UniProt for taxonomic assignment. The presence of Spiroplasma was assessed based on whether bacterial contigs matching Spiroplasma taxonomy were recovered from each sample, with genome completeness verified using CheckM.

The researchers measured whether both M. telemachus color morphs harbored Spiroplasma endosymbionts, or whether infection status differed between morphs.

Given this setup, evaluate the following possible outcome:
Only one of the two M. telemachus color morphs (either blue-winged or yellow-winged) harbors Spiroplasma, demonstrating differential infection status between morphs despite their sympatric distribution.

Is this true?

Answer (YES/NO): NO